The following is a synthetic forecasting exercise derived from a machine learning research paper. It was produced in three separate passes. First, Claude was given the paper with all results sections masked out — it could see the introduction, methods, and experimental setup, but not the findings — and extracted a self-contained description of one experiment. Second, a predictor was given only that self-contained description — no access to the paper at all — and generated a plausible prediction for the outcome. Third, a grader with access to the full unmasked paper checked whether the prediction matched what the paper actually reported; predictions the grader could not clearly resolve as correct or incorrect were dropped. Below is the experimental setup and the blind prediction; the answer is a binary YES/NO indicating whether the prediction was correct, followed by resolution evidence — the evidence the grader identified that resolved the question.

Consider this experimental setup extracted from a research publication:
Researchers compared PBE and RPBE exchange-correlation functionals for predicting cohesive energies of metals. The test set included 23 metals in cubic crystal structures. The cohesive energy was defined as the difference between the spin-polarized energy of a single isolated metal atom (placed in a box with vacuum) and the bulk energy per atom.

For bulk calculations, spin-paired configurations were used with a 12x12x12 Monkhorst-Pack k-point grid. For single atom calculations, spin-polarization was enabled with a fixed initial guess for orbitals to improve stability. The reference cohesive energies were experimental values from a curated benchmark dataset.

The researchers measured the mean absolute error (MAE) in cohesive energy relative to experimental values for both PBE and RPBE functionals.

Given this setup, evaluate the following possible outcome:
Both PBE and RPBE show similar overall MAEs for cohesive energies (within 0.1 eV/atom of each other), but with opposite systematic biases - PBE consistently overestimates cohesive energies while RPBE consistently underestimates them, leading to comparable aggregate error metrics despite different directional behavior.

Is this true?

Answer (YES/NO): NO